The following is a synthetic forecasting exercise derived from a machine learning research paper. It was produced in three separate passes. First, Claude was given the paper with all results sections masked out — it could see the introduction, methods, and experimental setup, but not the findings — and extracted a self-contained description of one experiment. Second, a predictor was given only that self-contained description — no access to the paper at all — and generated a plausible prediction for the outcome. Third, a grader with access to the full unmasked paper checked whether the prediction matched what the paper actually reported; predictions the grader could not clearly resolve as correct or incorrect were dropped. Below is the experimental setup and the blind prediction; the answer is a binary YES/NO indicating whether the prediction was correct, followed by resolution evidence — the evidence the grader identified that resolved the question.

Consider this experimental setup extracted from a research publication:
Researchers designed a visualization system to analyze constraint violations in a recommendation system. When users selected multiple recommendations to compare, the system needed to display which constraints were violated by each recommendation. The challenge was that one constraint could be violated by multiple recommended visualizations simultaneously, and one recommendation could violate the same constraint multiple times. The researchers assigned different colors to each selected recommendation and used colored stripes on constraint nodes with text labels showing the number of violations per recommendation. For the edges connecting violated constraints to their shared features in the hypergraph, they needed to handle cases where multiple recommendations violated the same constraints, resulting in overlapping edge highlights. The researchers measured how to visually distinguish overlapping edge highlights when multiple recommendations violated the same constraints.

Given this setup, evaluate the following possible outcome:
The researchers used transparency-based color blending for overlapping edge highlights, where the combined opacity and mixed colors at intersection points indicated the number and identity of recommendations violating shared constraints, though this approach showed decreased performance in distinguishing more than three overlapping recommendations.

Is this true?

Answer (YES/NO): NO